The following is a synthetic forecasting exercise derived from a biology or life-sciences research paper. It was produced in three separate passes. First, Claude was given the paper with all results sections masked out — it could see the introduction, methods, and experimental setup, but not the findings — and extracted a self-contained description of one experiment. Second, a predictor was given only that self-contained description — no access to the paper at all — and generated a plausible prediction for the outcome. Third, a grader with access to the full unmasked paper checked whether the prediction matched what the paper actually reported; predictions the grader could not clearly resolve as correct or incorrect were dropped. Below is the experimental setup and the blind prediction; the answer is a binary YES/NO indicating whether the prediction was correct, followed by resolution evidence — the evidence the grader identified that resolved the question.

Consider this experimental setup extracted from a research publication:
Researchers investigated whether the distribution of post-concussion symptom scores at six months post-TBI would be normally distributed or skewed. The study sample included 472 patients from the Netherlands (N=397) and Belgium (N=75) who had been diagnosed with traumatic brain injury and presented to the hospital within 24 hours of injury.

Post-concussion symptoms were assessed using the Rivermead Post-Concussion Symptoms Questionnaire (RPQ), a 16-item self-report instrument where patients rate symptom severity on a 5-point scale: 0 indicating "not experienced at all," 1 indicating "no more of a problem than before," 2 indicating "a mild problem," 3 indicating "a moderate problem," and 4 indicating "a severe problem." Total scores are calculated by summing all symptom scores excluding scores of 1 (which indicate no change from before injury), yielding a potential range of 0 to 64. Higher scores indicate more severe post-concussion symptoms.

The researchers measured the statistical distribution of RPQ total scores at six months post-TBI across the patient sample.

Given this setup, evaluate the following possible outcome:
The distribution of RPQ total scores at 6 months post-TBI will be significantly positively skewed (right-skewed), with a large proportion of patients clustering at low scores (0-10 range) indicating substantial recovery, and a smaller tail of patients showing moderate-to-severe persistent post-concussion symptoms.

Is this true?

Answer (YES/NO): YES